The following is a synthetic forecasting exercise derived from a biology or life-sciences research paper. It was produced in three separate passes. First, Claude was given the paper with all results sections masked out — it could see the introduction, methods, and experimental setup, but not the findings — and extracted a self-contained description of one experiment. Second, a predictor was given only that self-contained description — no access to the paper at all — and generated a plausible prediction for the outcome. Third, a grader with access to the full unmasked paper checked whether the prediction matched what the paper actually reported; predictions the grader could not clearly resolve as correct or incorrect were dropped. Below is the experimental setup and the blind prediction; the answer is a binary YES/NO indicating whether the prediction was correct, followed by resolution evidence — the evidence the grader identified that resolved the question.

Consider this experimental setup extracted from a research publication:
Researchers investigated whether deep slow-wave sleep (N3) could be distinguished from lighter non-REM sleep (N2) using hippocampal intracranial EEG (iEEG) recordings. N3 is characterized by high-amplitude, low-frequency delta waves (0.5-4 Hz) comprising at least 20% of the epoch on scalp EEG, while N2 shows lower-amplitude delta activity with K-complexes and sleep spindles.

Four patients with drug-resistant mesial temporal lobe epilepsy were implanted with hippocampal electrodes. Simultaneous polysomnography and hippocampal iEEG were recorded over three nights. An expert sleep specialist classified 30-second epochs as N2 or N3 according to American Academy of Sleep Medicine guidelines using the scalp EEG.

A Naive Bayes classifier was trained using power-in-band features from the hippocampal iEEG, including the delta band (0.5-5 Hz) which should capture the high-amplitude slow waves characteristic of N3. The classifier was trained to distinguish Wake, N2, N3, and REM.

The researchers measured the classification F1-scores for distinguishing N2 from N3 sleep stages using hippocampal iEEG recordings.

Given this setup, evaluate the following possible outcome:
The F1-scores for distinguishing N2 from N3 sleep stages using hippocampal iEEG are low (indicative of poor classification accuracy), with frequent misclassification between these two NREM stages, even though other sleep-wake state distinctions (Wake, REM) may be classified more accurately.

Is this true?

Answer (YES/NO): YES